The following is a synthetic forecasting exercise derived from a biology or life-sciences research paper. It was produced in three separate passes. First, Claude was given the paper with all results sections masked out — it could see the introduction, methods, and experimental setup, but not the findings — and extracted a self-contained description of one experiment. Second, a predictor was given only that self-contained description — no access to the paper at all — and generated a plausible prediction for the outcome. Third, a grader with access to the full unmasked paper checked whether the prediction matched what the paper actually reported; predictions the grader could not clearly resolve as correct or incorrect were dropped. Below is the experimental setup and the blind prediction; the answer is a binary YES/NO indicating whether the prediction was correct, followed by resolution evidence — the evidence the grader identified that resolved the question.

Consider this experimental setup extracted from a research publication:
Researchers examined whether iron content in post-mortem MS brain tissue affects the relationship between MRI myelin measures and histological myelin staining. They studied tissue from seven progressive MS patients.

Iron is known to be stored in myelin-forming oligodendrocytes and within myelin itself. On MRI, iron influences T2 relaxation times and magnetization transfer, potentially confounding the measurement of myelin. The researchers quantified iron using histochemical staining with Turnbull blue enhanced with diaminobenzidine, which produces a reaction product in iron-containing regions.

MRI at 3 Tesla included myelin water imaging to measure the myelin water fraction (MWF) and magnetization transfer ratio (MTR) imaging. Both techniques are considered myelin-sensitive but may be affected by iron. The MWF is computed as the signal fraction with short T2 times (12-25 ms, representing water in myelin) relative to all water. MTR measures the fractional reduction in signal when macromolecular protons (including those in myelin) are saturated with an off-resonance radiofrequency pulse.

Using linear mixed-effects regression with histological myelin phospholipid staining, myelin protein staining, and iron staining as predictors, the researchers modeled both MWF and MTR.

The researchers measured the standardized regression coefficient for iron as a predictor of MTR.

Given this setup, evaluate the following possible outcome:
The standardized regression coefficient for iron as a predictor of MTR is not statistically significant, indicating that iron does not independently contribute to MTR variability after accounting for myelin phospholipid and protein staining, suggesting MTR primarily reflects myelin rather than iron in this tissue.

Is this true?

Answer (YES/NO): NO